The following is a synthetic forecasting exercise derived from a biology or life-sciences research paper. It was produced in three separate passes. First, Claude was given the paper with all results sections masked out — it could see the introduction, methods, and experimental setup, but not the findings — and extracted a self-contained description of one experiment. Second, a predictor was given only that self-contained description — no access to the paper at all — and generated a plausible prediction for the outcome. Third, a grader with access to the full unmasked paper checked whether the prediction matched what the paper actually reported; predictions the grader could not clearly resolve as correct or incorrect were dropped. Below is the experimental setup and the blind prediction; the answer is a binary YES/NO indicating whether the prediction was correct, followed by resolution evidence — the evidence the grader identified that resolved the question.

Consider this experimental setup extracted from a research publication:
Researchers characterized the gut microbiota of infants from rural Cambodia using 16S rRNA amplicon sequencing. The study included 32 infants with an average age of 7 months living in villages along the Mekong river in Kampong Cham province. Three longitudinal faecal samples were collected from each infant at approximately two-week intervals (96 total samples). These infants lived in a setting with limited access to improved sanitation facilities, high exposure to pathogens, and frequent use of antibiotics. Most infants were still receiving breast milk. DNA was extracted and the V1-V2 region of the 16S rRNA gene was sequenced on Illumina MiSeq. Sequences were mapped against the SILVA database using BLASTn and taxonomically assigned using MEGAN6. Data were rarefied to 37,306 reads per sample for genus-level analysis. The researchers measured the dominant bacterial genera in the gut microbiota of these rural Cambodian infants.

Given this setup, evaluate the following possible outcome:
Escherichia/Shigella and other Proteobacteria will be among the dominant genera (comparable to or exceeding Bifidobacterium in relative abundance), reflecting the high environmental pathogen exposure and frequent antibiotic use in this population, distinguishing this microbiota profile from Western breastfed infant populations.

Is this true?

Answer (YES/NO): NO